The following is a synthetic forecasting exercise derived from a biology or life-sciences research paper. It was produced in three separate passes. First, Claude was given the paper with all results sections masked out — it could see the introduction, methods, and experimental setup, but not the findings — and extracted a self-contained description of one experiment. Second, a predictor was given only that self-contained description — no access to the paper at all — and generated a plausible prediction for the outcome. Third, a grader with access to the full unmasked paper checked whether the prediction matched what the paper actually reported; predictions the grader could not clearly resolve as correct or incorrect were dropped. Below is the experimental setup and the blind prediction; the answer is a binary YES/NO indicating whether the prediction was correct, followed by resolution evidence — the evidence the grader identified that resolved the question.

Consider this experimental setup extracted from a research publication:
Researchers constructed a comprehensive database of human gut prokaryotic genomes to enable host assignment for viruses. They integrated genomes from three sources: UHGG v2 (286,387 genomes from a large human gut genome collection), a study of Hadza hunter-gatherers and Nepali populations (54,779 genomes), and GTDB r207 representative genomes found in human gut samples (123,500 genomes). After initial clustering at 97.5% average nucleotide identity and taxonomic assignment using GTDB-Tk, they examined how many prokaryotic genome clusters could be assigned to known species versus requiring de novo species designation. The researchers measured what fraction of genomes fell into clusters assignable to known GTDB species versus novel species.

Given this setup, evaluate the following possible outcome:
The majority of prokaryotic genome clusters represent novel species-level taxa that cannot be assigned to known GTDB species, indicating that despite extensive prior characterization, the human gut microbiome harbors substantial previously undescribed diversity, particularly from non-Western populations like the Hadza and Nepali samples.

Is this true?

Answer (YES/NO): NO